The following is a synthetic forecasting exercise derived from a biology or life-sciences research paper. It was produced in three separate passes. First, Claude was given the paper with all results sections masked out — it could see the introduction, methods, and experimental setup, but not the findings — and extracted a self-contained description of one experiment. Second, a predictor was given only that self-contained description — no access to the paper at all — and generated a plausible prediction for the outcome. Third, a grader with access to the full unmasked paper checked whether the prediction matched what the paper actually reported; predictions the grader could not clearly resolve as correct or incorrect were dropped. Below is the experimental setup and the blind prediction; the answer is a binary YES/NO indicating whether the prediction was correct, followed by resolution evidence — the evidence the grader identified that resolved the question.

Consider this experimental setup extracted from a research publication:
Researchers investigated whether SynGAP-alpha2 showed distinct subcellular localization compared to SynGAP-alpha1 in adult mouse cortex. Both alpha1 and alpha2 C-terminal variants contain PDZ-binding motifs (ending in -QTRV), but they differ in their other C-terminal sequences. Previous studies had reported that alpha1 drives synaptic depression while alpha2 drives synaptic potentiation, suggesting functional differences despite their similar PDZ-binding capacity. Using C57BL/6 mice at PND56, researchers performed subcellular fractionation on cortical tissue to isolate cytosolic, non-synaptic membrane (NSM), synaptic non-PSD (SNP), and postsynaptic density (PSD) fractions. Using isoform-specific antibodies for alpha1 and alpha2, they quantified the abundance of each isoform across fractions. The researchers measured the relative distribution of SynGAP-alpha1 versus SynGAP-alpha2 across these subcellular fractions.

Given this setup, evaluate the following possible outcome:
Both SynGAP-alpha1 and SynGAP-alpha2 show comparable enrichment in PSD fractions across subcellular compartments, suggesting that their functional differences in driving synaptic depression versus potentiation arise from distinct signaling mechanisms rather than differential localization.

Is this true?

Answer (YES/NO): NO